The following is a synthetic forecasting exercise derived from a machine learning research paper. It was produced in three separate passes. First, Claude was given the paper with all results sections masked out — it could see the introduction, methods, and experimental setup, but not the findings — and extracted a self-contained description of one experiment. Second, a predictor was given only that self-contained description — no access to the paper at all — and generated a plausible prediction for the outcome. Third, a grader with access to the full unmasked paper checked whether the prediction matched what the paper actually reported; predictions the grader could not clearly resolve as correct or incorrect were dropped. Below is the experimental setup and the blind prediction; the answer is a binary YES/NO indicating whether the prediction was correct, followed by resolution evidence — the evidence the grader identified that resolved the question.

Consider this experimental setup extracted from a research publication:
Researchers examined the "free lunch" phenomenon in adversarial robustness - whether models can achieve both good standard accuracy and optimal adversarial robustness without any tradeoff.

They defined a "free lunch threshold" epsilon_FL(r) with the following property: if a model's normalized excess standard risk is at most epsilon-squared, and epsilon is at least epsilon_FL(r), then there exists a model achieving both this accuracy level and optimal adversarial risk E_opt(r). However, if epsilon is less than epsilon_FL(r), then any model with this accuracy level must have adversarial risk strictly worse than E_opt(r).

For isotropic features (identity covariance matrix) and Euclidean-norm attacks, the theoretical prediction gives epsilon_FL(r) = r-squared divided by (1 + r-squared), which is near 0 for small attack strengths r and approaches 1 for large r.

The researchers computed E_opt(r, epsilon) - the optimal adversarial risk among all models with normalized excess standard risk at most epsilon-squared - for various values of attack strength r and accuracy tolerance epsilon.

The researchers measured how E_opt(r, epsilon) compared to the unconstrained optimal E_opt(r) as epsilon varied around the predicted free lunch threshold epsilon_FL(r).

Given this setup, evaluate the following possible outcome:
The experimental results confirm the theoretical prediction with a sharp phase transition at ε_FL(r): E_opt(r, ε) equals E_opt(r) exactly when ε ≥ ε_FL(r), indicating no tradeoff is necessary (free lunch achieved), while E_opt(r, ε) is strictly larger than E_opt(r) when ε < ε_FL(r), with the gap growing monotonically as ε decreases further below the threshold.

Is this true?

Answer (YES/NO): NO